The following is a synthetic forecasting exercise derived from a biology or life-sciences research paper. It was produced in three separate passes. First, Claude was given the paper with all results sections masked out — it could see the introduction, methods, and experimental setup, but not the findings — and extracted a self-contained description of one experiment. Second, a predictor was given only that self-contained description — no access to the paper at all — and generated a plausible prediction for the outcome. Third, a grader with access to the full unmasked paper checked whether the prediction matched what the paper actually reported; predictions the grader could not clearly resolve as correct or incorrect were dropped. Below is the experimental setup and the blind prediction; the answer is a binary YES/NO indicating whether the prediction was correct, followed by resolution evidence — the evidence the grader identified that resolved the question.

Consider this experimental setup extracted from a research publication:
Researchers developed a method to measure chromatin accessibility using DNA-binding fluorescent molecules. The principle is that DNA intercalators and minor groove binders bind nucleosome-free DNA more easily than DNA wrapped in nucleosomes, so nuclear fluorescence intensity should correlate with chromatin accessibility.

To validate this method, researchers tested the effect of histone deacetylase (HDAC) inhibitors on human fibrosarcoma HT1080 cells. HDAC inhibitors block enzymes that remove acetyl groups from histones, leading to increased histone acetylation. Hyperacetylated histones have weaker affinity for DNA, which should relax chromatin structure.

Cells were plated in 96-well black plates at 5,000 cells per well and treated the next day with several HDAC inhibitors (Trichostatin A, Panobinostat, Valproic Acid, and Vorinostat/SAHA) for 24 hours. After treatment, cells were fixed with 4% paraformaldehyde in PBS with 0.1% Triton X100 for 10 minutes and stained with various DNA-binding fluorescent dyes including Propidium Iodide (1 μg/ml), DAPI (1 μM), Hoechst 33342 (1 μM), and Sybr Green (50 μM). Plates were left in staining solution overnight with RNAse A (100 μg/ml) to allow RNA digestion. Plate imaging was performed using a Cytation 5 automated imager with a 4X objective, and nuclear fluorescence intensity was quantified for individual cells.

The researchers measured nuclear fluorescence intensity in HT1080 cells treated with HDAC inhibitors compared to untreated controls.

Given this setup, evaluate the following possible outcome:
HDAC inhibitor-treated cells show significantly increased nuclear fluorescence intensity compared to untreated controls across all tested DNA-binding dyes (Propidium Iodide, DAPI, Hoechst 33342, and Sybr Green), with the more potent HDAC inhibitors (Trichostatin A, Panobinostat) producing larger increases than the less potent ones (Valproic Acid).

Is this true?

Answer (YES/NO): NO